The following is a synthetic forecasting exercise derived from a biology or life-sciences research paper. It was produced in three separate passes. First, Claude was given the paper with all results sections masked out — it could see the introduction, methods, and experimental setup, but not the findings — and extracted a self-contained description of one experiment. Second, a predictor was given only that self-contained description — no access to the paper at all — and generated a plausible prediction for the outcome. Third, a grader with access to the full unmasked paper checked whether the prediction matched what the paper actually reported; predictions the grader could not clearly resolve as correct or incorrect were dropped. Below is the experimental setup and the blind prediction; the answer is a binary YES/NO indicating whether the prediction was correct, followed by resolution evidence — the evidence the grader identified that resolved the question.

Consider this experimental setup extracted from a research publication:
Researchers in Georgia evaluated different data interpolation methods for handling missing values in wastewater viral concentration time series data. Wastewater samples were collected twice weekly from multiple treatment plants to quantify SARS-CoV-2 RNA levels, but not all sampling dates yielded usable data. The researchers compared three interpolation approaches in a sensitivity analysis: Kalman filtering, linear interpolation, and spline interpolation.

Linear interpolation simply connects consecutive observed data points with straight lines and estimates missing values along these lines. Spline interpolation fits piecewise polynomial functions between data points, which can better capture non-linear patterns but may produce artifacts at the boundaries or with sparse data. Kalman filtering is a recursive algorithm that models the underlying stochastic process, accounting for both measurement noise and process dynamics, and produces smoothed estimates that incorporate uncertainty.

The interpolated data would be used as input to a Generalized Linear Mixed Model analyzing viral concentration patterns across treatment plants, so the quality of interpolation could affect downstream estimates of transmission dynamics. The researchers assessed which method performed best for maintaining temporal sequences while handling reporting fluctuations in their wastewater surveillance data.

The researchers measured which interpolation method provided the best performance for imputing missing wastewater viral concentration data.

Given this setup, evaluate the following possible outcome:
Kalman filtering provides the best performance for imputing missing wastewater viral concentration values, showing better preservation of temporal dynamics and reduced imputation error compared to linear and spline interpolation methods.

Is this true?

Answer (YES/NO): YES